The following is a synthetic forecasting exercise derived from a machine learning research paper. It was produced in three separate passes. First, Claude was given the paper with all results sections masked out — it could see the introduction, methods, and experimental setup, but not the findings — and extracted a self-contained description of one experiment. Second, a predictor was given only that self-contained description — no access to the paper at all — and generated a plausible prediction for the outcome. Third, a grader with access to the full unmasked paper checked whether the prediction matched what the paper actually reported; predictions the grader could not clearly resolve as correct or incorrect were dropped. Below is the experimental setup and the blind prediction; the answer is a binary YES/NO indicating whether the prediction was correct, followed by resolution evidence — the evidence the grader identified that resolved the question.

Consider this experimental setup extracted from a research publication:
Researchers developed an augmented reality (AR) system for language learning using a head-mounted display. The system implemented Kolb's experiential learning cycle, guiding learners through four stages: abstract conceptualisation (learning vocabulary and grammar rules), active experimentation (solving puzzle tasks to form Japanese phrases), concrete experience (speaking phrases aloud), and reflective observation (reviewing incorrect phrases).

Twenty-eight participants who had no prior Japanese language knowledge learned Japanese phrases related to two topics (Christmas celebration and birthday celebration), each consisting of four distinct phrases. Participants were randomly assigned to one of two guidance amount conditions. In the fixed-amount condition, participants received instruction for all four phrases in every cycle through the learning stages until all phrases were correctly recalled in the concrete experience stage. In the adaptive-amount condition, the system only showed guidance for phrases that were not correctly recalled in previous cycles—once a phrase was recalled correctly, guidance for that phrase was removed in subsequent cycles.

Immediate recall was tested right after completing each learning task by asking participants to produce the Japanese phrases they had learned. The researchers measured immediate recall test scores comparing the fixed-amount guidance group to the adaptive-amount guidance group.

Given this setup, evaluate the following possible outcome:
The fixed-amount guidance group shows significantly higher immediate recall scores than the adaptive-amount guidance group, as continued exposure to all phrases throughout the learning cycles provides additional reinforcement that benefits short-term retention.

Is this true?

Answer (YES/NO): YES